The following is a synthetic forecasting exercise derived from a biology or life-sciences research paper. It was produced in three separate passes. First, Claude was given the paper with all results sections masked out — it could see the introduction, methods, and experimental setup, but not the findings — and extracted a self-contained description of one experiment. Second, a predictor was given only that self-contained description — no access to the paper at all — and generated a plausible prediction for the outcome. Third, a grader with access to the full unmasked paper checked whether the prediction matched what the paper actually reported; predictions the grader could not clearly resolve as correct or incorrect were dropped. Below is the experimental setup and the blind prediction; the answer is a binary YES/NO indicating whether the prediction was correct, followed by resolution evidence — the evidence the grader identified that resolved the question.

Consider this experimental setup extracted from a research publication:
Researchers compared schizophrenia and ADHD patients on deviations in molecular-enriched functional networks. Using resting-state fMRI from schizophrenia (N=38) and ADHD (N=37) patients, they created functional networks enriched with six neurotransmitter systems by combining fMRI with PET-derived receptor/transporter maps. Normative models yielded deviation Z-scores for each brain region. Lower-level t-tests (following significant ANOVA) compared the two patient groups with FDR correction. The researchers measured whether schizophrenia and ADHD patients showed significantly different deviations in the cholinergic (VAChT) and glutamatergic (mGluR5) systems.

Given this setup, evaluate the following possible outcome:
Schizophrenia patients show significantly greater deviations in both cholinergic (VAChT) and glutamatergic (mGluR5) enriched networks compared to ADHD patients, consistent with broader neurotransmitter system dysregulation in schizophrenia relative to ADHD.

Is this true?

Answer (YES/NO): YES